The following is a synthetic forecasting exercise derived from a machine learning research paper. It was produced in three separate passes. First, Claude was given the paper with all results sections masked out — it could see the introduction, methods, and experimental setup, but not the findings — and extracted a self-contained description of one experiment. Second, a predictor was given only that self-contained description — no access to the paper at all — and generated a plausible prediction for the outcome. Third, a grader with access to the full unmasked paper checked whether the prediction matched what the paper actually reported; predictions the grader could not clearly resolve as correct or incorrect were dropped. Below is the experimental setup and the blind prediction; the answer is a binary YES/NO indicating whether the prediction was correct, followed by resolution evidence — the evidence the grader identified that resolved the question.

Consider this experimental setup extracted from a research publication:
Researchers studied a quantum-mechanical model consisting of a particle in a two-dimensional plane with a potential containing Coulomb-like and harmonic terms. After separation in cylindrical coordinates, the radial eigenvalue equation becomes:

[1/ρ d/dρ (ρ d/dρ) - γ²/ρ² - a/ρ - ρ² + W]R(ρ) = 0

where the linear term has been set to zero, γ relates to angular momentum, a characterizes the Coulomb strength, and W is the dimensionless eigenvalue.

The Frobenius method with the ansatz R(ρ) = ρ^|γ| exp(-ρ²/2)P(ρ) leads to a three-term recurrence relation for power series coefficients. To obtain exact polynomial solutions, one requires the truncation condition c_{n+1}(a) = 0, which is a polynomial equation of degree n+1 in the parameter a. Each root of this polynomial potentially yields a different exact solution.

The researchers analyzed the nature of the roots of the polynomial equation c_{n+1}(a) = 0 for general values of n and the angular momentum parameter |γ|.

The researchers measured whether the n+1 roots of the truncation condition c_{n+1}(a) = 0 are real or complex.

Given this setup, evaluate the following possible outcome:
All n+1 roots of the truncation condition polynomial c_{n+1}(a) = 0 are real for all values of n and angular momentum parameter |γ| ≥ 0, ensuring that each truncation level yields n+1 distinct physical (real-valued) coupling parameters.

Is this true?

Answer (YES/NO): YES